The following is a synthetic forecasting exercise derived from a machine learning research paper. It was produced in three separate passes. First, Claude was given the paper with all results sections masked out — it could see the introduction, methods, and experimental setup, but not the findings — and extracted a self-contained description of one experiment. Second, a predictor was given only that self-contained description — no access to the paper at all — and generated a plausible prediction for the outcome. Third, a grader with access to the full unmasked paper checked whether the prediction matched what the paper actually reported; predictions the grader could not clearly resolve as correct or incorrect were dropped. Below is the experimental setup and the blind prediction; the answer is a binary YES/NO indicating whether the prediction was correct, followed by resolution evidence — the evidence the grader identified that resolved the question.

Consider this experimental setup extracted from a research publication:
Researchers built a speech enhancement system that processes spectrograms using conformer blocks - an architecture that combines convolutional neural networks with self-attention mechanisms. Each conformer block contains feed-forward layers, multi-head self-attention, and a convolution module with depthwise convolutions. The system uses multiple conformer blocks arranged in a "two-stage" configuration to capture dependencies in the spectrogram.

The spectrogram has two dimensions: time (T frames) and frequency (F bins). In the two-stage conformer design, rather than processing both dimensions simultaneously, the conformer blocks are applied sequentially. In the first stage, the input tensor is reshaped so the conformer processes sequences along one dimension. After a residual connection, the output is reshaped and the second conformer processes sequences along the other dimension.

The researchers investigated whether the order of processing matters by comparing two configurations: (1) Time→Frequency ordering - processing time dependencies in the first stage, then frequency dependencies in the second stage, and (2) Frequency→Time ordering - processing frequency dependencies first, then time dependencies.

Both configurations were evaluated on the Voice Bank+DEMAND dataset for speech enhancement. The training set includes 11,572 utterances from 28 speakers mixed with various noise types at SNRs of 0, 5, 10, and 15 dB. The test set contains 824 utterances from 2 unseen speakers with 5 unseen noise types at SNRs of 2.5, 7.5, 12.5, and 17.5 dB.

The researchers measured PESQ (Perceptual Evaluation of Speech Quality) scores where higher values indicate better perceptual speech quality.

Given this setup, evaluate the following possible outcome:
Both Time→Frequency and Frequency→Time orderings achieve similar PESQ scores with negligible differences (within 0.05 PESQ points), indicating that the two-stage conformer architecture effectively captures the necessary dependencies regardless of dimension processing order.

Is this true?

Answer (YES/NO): YES